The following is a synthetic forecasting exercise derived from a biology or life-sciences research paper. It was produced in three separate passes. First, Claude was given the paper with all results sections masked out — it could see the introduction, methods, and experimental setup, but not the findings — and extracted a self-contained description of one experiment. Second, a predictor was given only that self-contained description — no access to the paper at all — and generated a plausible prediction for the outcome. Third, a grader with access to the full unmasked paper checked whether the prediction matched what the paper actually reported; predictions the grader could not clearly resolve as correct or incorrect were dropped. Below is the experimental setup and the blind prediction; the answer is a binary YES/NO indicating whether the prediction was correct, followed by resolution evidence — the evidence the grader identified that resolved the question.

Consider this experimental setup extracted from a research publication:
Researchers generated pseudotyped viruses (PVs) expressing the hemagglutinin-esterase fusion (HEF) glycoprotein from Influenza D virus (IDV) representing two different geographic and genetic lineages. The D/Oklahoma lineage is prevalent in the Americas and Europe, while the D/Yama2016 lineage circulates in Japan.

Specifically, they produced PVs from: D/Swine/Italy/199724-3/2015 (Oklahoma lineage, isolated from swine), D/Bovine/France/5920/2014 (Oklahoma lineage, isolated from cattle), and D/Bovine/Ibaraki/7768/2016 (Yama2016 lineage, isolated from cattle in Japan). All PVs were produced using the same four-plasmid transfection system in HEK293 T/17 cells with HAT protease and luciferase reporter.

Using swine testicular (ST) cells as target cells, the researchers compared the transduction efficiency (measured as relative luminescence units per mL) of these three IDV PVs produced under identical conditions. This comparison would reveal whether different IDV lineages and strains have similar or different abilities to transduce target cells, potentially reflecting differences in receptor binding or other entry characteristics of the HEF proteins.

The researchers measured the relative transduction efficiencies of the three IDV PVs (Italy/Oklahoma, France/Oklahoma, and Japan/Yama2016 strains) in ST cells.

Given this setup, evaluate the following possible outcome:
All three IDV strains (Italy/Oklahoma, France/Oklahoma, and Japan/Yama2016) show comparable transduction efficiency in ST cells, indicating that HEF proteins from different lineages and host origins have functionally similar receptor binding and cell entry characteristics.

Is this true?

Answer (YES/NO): NO